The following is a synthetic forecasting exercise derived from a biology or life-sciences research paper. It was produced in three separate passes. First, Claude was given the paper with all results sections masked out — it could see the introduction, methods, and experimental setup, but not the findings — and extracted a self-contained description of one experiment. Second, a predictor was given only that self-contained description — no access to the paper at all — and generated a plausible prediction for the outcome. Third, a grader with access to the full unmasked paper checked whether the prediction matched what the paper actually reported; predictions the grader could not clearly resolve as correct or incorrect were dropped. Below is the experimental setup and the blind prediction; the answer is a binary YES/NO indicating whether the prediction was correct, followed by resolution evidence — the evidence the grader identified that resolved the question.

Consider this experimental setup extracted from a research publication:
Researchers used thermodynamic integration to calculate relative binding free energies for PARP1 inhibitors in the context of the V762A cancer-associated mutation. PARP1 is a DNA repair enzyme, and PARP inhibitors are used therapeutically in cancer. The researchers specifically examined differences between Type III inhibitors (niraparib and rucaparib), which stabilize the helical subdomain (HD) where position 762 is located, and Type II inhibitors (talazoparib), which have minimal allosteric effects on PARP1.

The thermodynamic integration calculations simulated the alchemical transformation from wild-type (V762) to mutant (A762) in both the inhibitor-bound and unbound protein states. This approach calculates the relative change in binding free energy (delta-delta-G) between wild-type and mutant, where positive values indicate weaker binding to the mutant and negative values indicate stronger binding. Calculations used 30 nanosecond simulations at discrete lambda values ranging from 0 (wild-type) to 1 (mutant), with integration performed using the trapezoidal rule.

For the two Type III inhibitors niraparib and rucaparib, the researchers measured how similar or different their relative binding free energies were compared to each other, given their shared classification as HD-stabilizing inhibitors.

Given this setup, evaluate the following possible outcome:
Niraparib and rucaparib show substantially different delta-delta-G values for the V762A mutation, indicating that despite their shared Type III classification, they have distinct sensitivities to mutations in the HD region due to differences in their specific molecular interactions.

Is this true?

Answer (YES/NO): NO